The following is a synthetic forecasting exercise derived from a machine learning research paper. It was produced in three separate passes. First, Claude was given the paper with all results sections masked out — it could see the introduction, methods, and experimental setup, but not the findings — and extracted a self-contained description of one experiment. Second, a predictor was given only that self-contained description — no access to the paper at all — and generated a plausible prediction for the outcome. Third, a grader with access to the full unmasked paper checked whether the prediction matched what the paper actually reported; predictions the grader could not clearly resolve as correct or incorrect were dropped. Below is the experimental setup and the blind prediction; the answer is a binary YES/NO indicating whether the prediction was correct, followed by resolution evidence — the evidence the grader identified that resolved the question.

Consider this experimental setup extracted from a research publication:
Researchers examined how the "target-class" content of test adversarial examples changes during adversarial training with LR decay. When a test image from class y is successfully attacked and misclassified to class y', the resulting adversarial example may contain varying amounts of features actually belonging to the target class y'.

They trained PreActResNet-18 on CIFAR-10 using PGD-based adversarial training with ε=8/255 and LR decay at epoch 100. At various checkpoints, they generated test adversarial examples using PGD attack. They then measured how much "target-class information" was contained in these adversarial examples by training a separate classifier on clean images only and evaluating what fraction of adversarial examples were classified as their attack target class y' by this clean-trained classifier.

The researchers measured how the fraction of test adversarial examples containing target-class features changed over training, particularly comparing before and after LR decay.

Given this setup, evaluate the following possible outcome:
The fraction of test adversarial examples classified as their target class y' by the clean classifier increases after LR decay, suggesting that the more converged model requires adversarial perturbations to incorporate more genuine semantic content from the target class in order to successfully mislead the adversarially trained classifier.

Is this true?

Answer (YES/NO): NO